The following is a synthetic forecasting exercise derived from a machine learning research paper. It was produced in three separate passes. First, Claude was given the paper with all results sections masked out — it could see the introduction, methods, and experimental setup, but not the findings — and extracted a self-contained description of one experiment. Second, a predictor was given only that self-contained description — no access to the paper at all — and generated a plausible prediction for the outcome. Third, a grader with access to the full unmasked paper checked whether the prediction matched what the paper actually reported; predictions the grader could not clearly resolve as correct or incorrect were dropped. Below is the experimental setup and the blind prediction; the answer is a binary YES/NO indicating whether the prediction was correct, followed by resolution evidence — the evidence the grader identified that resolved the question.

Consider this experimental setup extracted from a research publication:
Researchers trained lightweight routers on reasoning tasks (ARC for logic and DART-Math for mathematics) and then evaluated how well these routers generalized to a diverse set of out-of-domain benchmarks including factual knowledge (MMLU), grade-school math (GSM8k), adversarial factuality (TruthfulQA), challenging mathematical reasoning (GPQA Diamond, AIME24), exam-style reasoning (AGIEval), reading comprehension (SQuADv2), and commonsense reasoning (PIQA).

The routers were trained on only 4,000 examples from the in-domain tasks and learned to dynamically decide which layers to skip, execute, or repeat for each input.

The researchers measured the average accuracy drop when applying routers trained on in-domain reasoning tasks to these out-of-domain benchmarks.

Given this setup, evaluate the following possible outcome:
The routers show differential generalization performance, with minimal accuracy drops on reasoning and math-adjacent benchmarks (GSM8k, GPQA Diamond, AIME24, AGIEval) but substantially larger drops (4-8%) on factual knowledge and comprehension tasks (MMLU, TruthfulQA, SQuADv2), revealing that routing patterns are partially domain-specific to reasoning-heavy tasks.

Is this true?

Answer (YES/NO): NO